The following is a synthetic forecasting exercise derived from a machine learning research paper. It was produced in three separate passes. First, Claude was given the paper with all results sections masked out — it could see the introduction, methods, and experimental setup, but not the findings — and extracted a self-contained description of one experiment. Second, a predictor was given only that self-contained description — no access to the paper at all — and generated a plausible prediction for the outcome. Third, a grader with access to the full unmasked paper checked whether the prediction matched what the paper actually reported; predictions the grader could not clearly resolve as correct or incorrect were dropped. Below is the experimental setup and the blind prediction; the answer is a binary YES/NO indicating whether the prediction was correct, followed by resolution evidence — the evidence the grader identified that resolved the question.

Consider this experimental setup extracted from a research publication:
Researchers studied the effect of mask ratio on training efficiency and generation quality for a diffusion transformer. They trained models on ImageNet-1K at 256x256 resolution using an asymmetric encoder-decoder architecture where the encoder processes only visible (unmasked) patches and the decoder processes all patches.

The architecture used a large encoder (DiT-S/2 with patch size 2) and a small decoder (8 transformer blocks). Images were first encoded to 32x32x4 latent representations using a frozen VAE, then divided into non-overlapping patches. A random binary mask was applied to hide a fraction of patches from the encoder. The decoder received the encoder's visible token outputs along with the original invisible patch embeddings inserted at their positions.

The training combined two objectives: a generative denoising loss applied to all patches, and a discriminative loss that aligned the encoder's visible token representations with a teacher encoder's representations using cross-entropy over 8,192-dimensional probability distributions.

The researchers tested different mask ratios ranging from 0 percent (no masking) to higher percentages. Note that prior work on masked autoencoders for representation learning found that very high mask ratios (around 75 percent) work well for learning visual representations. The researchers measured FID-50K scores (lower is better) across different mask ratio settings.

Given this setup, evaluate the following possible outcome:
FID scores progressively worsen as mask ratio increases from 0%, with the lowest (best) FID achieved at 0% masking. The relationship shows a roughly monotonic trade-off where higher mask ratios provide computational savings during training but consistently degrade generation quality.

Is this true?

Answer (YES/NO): NO